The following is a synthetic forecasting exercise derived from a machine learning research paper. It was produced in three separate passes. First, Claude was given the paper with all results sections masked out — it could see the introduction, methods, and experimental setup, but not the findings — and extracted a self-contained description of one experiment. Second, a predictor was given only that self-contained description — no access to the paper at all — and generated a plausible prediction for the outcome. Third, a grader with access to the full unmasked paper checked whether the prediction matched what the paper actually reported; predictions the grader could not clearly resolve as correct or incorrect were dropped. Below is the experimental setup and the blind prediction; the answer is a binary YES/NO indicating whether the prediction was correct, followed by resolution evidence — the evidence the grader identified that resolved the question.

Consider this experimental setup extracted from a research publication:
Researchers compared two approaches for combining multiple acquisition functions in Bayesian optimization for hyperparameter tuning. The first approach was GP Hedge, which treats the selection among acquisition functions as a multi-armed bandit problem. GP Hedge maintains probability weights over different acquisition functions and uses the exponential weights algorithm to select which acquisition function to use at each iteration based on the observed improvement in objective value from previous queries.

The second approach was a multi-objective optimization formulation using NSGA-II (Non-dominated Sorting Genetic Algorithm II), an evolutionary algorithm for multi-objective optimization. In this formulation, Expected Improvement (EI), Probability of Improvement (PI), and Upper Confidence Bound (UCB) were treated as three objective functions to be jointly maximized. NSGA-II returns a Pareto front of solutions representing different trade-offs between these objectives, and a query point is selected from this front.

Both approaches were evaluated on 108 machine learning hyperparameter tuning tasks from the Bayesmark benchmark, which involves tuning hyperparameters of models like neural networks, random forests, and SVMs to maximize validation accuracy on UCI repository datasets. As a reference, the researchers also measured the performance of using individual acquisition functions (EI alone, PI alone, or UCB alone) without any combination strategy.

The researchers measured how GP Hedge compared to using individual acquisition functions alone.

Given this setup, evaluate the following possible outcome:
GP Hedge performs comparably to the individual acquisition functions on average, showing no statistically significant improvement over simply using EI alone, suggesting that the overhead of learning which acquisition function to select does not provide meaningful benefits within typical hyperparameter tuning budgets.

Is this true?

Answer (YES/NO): NO